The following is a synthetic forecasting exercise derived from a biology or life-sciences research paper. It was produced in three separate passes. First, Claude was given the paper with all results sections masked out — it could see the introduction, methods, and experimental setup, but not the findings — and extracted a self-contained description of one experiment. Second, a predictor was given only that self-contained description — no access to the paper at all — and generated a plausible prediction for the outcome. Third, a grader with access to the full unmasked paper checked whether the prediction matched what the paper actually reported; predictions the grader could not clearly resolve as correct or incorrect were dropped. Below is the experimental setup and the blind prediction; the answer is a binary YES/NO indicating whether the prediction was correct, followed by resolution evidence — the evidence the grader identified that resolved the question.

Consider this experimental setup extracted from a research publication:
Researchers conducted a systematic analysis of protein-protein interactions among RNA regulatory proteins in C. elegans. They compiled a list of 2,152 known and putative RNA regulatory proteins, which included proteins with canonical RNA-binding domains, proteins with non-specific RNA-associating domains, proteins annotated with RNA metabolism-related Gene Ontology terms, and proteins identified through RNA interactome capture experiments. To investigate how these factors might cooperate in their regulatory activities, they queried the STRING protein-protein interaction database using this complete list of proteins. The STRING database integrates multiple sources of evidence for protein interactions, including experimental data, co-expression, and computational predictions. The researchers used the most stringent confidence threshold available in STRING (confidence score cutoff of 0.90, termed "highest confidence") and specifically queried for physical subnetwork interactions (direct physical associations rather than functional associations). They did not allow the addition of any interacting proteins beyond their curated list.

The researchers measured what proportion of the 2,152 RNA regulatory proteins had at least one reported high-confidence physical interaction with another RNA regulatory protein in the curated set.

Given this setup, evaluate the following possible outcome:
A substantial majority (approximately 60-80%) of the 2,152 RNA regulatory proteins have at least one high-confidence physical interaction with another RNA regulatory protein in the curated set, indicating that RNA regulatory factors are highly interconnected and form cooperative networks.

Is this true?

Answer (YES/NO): NO